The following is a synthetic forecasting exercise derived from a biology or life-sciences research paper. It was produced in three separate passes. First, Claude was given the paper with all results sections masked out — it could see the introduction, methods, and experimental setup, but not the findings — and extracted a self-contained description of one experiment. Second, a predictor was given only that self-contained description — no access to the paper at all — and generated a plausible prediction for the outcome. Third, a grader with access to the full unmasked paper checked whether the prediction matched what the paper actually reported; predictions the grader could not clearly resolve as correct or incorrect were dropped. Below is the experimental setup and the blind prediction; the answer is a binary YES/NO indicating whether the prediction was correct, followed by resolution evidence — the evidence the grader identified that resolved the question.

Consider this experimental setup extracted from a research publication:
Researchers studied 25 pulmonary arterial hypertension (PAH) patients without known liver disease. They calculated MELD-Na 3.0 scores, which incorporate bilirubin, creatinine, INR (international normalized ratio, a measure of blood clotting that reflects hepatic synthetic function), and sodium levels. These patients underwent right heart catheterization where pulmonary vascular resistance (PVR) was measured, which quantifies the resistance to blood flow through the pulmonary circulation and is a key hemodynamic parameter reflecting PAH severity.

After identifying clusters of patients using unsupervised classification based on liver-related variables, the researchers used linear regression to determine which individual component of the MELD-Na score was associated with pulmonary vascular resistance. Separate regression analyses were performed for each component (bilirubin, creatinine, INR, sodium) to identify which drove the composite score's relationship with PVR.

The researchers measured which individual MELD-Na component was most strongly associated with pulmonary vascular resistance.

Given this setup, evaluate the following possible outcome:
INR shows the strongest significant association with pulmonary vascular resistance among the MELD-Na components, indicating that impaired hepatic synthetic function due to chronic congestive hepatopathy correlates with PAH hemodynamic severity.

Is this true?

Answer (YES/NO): NO